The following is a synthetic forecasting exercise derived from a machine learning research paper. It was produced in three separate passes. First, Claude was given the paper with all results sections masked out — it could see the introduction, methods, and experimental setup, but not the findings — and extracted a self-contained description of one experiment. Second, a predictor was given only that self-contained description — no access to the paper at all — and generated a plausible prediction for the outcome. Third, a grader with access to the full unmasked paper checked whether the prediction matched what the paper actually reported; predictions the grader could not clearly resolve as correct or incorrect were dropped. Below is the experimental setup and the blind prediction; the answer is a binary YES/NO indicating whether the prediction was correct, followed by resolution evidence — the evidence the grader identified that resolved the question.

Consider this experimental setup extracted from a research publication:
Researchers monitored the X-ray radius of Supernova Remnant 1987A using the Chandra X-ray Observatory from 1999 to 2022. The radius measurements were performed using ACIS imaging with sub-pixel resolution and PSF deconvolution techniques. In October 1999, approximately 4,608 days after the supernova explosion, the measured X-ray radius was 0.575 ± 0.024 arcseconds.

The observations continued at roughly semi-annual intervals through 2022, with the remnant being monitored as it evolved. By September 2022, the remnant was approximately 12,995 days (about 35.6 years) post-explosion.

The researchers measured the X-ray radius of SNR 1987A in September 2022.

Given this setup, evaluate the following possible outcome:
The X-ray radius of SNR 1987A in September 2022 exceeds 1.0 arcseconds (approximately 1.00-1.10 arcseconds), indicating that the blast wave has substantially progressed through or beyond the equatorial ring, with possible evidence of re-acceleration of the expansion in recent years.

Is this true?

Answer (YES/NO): NO